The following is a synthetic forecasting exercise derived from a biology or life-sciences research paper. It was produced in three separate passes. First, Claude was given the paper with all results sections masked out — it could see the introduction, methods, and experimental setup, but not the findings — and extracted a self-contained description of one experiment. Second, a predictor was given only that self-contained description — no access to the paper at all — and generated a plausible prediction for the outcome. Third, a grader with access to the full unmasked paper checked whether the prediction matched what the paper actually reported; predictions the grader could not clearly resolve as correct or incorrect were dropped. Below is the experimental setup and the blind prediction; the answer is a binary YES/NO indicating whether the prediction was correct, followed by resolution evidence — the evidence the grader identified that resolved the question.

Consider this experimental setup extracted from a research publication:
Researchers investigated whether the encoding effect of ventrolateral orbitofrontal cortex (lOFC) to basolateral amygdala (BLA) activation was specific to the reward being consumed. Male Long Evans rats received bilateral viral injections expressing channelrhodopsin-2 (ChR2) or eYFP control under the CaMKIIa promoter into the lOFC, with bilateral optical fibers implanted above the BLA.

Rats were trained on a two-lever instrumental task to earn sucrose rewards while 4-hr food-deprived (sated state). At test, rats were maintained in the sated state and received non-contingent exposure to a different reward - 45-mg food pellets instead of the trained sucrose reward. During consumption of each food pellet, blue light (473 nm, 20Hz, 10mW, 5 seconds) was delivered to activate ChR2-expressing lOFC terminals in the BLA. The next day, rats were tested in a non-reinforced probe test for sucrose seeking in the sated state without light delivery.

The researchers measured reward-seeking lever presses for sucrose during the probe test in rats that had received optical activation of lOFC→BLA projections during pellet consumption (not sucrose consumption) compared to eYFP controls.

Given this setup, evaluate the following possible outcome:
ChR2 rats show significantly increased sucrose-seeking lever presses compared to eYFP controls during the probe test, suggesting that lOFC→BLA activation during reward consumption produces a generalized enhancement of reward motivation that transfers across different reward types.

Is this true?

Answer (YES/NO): NO